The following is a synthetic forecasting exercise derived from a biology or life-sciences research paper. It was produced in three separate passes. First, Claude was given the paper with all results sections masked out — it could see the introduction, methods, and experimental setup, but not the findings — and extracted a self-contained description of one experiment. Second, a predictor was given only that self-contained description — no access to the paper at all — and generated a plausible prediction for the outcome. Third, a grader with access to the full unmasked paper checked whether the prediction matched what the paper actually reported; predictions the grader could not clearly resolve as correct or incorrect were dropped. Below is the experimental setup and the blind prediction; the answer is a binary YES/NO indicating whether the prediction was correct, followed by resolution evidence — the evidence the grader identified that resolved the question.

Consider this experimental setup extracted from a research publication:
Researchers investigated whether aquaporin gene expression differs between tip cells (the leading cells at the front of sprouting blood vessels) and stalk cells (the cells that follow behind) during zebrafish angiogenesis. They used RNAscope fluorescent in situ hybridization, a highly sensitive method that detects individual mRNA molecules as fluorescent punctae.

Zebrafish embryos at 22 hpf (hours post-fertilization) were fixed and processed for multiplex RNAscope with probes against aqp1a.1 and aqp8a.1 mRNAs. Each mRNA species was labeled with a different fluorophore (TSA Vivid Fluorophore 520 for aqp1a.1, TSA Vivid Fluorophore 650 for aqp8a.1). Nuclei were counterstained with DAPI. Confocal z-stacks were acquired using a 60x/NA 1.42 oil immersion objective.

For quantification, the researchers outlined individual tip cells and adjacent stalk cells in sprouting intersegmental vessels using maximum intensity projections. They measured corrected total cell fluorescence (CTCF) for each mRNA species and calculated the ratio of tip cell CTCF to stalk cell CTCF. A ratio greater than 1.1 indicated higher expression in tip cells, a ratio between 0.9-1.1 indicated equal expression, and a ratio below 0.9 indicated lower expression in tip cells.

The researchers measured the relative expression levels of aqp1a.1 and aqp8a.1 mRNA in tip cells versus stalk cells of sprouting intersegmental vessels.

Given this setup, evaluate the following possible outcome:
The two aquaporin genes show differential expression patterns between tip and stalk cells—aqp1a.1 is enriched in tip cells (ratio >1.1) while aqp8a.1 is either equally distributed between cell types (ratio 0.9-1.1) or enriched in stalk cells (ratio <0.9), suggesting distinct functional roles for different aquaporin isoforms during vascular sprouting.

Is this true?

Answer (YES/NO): YES